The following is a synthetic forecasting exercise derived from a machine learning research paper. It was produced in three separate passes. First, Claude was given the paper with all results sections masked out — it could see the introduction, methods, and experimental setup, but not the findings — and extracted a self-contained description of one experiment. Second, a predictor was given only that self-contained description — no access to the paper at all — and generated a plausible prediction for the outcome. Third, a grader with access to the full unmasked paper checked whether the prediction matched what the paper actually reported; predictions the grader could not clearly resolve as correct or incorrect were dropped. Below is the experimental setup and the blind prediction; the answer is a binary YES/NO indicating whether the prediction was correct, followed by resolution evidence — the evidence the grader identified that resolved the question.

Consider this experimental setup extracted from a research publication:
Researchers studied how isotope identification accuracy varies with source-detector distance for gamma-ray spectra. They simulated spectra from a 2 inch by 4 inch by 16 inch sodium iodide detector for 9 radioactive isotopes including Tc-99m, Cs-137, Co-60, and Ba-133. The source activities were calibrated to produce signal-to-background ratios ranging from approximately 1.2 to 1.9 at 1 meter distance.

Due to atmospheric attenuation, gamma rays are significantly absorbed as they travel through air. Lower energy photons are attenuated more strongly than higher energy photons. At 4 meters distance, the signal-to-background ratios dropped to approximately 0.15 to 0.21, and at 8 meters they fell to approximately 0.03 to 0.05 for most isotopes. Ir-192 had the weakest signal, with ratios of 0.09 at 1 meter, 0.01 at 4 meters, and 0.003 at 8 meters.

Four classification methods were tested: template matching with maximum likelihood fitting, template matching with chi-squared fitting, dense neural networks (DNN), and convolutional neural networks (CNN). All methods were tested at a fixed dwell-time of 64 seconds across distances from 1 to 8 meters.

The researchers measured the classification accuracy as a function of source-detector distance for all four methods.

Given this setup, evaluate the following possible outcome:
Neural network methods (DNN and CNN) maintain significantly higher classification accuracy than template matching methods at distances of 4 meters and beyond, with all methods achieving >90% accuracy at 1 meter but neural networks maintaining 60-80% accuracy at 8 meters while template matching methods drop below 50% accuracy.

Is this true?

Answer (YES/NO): NO